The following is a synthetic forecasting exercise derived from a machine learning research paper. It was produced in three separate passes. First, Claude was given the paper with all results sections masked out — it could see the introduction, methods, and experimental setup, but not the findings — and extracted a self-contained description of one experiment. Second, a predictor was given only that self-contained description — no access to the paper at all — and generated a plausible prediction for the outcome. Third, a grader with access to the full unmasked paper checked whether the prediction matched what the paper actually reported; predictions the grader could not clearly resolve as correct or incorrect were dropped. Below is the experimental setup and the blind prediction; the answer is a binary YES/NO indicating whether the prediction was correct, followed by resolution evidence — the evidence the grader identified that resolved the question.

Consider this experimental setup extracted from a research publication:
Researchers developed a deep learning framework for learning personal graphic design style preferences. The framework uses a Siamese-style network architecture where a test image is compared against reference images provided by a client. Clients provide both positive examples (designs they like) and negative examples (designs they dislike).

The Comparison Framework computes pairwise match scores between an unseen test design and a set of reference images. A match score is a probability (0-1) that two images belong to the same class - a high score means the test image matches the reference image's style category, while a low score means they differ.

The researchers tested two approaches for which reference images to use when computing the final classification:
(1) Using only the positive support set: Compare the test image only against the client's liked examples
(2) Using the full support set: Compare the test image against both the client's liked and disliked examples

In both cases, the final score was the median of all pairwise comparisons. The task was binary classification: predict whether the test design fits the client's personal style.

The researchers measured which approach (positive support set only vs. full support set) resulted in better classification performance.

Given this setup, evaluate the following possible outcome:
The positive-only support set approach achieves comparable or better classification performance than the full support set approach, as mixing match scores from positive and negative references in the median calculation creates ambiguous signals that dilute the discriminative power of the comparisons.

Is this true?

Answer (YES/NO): YES